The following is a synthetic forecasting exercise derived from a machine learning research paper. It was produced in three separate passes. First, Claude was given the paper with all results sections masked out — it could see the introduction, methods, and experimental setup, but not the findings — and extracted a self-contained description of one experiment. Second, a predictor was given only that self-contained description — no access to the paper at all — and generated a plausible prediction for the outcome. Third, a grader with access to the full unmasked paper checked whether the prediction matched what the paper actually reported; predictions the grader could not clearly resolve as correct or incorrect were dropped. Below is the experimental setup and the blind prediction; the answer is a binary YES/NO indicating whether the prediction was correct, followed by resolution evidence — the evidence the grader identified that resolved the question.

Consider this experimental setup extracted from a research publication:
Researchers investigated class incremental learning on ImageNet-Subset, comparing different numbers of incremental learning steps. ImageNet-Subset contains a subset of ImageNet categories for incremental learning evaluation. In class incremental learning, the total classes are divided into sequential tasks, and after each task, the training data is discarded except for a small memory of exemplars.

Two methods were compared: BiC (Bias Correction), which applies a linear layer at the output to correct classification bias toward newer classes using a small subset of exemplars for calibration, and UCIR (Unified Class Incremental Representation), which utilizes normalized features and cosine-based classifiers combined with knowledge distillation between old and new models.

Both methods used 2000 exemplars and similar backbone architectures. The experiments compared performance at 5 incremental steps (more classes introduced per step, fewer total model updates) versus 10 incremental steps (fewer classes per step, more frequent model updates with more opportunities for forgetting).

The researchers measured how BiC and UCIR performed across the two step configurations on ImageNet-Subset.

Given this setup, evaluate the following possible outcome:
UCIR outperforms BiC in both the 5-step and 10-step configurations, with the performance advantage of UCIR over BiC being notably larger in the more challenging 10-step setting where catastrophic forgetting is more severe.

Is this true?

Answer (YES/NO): YES